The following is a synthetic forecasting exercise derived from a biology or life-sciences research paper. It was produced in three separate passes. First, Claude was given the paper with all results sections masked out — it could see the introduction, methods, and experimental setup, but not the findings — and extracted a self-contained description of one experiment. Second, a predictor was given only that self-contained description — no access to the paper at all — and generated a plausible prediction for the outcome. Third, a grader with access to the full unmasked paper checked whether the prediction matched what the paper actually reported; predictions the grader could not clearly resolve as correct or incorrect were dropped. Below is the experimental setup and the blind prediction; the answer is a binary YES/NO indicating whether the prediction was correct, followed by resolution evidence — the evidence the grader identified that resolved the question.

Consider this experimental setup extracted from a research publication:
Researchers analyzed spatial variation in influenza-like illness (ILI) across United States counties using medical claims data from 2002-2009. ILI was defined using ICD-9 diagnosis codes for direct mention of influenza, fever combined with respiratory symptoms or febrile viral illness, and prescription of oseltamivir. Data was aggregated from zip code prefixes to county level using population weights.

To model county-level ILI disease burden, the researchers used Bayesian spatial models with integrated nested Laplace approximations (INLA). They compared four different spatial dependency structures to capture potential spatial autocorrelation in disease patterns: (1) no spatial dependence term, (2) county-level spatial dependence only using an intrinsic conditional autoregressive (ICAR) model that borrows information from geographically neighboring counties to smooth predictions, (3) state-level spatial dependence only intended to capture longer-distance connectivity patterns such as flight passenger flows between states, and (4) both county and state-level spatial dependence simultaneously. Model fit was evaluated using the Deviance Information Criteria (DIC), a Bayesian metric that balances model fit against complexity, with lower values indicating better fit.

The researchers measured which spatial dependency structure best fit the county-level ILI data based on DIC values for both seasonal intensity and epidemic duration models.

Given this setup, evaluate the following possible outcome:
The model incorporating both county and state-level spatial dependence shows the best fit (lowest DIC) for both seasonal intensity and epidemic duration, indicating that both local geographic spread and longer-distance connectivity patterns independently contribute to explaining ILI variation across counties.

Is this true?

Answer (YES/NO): NO